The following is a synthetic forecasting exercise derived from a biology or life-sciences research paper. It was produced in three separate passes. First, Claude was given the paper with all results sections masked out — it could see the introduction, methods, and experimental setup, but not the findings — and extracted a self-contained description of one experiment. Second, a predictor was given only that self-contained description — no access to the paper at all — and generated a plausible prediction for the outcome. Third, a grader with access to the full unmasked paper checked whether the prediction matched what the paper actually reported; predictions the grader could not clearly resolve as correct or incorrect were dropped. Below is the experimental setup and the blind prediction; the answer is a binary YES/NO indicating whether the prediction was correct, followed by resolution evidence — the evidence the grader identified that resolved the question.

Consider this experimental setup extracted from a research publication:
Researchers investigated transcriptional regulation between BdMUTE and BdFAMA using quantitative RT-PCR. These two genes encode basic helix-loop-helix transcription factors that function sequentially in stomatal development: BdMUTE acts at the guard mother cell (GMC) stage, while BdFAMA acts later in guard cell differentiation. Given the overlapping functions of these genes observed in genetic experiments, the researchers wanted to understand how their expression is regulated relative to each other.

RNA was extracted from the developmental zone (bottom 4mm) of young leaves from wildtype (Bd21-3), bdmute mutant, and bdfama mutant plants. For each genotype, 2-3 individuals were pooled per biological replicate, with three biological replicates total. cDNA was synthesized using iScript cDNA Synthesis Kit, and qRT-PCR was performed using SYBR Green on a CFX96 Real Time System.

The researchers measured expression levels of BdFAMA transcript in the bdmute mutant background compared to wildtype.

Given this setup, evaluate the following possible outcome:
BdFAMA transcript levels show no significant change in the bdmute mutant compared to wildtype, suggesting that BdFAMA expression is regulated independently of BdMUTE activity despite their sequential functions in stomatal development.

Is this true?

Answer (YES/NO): NO